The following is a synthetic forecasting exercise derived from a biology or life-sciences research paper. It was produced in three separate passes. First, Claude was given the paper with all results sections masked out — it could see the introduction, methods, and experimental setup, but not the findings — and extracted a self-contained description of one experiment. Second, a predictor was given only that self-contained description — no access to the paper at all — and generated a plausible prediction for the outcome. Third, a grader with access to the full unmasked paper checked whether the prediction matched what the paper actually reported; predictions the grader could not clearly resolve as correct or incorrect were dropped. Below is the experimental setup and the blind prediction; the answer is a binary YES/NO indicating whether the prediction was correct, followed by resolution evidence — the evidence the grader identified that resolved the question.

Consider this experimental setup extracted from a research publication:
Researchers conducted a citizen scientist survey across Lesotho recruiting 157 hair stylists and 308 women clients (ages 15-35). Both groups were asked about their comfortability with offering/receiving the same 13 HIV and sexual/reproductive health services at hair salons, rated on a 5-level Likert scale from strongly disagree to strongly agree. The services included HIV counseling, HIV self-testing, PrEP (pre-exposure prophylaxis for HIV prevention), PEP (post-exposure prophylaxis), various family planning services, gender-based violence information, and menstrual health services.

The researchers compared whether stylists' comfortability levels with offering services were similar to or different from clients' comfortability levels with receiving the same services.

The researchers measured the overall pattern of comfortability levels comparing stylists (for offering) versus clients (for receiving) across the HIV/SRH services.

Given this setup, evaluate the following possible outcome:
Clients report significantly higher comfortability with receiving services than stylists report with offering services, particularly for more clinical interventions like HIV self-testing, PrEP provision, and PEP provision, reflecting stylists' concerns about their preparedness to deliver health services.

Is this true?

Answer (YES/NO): NO